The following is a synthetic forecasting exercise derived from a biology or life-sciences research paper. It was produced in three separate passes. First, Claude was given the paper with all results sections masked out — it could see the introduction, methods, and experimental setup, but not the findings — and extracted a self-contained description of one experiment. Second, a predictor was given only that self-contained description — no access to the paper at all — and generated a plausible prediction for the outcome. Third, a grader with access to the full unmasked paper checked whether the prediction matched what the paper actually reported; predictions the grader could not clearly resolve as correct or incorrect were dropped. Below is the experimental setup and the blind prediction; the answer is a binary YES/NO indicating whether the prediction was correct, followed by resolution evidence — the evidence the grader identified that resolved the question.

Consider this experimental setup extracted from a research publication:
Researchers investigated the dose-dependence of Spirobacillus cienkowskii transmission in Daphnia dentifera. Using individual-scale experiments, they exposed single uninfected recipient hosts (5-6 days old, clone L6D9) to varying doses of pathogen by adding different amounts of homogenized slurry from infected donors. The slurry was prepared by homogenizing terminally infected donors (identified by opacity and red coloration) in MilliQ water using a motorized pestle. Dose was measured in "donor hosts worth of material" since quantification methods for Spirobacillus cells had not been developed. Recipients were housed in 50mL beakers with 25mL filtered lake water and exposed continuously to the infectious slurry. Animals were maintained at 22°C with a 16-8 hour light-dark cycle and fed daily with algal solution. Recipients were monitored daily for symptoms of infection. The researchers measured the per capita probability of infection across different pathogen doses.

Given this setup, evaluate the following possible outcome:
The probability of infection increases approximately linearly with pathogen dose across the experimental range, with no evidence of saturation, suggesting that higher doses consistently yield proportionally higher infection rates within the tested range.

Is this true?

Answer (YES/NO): NO